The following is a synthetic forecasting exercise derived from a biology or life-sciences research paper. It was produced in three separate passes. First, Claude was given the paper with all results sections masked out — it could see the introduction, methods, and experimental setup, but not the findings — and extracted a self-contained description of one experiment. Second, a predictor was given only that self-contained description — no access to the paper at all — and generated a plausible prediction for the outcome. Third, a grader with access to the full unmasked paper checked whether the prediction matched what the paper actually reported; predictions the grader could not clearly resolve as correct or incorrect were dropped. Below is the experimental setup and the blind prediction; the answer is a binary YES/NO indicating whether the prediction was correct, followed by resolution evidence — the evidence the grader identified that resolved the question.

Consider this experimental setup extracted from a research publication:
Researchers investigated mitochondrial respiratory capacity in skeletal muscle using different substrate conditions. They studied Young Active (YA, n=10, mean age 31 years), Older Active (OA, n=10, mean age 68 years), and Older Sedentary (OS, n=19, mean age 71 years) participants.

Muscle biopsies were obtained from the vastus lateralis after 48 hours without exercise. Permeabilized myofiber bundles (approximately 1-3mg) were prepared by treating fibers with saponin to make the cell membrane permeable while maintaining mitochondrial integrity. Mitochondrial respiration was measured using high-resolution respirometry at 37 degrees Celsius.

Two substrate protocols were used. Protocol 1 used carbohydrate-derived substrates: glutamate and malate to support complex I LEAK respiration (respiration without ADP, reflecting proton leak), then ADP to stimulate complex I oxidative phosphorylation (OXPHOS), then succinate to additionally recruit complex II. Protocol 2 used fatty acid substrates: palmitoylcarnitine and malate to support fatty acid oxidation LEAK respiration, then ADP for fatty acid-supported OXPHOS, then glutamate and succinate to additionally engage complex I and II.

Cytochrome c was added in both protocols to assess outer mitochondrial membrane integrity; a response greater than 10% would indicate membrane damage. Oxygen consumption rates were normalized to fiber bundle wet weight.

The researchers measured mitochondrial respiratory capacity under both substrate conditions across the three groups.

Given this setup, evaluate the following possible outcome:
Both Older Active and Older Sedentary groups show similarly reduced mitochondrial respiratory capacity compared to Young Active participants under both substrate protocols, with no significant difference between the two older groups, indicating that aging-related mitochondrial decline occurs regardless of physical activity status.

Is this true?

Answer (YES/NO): NO